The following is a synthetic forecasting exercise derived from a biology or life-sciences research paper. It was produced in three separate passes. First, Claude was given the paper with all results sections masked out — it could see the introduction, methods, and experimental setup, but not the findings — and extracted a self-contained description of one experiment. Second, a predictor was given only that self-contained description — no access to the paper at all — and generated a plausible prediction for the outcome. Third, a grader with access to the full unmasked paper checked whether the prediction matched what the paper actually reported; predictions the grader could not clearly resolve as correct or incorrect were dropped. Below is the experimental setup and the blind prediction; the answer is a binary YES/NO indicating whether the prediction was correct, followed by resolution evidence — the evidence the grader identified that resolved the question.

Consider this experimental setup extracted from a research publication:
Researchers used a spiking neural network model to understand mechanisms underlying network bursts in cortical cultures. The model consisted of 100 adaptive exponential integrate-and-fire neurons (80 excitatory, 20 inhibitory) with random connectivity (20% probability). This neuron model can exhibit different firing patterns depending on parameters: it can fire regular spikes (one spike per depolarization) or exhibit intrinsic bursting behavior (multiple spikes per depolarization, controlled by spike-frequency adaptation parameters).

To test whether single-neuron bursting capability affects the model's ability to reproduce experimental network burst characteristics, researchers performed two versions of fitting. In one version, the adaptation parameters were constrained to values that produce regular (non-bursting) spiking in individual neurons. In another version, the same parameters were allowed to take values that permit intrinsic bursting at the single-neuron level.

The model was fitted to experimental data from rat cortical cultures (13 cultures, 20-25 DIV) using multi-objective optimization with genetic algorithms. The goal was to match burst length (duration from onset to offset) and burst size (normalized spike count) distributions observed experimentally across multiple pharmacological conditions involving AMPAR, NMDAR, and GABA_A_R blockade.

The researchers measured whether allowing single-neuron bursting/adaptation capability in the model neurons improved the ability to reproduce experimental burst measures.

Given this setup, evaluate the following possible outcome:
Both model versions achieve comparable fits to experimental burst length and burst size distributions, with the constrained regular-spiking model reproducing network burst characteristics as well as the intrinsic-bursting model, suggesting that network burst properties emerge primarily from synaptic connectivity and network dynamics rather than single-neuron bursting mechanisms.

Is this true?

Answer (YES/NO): NO